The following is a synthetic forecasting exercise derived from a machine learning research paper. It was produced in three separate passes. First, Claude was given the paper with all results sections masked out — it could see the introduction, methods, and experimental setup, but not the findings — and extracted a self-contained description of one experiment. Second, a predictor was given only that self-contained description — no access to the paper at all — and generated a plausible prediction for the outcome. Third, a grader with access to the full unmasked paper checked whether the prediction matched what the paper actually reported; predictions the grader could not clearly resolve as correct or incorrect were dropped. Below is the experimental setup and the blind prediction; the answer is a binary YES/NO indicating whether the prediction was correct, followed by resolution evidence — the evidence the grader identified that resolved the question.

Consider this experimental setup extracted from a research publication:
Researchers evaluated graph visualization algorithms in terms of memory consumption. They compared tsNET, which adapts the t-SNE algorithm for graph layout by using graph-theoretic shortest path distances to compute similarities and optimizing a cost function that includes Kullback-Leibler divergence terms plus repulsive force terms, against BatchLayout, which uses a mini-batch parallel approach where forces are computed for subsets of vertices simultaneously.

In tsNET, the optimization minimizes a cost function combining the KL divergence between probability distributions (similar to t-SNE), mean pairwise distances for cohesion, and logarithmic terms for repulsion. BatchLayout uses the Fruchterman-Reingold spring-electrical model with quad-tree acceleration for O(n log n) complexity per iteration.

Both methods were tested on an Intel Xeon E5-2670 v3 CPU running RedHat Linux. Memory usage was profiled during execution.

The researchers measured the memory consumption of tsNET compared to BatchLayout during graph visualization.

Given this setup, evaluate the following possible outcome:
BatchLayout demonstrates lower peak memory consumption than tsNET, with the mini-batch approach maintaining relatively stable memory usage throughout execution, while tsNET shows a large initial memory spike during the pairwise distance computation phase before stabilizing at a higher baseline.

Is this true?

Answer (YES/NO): NO